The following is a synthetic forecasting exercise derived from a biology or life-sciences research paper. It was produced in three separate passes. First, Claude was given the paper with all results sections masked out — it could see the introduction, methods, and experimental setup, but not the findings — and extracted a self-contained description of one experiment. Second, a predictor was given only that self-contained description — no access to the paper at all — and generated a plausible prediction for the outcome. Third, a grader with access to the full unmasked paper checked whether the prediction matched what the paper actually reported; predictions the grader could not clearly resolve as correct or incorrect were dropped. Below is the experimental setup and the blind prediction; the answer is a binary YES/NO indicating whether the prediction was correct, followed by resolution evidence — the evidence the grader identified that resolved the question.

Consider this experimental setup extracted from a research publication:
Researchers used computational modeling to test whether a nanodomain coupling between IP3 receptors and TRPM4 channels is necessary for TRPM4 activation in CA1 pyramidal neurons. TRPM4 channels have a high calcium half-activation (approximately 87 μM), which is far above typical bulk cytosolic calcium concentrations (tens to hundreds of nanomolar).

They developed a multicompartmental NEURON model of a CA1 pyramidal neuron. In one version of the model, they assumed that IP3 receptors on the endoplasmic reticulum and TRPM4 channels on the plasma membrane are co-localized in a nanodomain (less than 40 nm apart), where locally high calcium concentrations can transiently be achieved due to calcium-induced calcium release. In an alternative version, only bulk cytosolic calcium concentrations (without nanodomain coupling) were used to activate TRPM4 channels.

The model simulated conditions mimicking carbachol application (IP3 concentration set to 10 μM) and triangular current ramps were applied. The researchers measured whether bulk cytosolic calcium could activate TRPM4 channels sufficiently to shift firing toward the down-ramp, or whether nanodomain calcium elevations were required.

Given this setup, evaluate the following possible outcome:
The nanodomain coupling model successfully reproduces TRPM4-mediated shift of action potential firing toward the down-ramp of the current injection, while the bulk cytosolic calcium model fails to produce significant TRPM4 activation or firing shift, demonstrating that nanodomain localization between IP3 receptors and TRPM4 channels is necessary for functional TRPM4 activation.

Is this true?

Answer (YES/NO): YES